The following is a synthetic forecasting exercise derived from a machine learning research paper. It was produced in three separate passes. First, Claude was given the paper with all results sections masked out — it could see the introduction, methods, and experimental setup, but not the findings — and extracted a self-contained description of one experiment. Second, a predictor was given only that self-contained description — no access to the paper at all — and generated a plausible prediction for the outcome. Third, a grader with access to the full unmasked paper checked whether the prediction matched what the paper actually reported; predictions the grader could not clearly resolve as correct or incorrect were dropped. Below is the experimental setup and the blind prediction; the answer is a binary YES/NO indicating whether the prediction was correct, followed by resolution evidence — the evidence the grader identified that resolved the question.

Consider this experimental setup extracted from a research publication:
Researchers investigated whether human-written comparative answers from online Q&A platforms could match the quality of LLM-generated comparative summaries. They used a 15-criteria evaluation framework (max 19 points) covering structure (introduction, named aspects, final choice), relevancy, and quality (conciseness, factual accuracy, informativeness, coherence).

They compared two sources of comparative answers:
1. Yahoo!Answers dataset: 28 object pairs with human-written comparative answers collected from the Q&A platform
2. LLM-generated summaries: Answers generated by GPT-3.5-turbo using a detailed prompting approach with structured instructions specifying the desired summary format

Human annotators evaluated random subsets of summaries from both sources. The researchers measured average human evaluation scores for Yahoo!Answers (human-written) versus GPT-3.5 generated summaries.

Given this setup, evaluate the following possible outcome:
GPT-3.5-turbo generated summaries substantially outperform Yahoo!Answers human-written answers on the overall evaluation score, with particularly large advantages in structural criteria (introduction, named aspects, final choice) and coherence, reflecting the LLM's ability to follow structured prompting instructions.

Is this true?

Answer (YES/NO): NO